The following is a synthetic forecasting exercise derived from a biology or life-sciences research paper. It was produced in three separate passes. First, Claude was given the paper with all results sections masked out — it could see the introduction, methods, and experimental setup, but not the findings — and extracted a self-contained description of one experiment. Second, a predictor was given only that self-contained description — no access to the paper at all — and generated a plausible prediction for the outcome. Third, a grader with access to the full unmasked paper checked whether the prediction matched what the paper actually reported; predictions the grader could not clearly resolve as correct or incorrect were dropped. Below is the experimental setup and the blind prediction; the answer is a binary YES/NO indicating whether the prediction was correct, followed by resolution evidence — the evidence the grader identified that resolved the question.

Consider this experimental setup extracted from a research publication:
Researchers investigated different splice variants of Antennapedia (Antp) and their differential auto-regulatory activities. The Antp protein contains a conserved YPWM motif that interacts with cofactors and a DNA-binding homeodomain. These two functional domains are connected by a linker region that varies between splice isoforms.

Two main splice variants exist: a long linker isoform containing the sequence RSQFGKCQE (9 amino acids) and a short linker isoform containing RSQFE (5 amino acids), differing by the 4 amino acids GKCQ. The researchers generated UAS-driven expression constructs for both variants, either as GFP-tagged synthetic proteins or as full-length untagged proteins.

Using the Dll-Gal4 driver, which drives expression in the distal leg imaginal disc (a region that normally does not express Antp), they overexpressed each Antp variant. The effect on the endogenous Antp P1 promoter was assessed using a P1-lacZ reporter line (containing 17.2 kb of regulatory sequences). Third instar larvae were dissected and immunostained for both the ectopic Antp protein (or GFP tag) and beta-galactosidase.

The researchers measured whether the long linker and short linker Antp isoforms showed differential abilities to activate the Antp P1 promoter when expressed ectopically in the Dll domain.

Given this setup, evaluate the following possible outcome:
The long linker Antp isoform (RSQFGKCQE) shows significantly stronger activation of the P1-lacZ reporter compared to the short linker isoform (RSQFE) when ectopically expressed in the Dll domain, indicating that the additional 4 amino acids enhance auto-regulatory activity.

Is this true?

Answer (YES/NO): YES